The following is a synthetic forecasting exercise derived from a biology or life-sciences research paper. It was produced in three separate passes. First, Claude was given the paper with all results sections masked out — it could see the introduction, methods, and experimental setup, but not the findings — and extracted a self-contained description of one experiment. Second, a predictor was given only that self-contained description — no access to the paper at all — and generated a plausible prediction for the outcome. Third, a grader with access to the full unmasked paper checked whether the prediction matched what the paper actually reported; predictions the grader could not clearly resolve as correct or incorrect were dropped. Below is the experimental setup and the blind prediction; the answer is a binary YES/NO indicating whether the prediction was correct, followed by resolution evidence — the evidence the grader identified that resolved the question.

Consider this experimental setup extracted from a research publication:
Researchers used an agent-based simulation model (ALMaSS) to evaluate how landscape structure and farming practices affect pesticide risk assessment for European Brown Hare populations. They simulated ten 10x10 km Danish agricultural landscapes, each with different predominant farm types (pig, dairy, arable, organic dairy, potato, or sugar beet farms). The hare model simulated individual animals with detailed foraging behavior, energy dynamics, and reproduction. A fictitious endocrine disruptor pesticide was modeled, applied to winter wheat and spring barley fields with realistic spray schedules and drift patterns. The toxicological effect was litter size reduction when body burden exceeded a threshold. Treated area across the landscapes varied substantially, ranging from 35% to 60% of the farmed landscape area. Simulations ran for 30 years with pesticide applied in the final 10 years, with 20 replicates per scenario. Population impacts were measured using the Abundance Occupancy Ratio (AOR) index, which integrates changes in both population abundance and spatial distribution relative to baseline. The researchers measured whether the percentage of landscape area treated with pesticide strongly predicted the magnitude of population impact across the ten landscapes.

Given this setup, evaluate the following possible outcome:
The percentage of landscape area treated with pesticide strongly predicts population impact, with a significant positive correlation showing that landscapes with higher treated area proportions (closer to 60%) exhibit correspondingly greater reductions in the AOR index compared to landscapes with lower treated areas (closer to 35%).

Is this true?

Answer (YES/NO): NO